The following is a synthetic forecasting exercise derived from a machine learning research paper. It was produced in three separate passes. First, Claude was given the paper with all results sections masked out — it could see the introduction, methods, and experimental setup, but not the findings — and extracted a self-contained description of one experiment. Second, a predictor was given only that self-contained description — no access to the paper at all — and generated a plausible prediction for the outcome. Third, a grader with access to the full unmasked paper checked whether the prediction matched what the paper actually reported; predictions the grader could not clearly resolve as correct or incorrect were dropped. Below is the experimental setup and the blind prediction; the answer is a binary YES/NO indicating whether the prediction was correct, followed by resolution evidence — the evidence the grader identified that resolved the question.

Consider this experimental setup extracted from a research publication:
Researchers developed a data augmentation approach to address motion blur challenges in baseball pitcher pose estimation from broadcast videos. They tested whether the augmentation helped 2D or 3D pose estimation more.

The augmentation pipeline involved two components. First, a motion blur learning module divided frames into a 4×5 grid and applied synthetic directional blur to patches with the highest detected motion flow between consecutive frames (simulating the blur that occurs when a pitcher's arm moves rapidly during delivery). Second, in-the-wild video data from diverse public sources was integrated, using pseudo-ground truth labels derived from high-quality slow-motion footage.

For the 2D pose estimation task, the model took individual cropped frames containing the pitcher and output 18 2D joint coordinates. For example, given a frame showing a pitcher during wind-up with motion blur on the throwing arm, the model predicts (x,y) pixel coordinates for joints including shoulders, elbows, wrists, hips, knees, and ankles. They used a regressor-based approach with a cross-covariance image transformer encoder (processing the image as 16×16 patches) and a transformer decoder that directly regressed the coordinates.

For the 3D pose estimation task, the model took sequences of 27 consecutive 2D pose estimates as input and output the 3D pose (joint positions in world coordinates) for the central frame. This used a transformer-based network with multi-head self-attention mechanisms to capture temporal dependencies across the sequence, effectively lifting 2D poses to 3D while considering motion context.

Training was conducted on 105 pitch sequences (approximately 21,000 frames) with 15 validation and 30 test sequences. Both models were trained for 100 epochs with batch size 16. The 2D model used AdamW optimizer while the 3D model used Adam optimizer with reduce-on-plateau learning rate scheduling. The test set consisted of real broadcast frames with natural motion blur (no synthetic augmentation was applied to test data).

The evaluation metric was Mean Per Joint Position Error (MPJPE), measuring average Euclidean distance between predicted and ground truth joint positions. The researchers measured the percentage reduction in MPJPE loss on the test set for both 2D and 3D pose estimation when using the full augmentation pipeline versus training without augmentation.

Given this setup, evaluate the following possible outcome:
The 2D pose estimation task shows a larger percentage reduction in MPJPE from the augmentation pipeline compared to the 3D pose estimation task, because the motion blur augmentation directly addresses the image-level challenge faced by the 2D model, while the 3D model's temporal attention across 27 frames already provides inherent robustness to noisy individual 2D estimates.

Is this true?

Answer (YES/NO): YES